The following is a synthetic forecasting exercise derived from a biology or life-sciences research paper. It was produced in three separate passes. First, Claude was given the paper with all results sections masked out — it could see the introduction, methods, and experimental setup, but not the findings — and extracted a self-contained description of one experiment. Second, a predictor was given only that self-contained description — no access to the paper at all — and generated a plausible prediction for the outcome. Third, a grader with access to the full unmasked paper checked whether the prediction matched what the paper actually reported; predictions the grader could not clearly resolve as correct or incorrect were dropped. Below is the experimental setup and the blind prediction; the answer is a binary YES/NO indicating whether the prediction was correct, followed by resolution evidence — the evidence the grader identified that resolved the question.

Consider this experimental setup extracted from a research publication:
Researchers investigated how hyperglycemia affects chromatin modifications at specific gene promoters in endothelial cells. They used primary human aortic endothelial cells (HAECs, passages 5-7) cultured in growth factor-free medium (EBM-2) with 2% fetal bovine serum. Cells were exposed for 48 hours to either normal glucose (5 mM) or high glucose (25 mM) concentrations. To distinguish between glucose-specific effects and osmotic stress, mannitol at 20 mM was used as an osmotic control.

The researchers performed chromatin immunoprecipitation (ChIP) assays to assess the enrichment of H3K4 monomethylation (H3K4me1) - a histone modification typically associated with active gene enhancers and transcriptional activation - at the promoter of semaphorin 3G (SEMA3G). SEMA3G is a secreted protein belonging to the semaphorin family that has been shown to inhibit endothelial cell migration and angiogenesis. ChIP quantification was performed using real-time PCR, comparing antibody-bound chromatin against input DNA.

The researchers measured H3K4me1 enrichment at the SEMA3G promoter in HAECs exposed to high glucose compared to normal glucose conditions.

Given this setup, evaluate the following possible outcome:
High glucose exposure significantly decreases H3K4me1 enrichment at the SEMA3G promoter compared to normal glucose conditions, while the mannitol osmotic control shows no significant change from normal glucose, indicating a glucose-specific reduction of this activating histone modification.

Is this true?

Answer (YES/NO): NO